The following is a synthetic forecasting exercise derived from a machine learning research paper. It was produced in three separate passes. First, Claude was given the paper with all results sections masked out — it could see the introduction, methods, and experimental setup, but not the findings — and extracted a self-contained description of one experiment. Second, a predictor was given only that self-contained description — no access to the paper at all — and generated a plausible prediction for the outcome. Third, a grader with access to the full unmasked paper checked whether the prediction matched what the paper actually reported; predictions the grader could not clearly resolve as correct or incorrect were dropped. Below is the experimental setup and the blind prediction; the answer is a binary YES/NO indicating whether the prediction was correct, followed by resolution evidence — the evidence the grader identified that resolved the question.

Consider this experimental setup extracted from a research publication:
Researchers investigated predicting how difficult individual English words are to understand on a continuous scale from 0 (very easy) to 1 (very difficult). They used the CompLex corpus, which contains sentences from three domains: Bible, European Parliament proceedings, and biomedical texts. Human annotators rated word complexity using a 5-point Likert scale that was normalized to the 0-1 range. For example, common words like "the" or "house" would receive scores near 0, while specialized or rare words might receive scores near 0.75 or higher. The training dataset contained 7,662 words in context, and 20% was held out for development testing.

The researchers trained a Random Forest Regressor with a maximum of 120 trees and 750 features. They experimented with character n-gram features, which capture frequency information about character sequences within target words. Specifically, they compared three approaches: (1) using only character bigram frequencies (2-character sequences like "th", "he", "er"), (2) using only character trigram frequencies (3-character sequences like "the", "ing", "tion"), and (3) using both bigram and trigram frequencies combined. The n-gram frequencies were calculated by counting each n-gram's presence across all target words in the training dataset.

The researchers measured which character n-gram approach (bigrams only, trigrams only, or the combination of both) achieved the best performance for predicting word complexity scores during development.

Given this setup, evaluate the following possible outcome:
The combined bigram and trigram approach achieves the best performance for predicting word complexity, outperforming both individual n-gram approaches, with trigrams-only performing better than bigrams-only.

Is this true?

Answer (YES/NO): NO